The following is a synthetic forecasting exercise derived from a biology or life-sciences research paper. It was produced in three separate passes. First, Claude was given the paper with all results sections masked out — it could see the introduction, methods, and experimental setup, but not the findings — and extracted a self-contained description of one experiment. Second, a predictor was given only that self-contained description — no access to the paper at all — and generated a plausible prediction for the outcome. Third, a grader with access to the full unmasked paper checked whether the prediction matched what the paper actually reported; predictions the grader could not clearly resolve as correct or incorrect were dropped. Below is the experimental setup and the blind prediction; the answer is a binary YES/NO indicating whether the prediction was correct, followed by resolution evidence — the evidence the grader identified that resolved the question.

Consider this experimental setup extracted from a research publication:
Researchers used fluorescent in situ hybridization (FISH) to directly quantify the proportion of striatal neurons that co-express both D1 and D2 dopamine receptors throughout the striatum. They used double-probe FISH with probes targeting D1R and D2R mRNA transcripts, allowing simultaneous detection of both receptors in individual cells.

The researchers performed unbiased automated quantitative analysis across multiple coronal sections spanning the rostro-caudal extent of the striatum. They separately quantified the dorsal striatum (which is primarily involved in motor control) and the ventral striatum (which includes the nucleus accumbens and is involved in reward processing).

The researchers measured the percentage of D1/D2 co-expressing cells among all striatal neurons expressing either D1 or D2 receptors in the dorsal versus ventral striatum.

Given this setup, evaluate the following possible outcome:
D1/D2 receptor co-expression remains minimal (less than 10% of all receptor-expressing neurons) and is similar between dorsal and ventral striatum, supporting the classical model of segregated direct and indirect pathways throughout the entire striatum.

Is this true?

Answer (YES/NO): NO